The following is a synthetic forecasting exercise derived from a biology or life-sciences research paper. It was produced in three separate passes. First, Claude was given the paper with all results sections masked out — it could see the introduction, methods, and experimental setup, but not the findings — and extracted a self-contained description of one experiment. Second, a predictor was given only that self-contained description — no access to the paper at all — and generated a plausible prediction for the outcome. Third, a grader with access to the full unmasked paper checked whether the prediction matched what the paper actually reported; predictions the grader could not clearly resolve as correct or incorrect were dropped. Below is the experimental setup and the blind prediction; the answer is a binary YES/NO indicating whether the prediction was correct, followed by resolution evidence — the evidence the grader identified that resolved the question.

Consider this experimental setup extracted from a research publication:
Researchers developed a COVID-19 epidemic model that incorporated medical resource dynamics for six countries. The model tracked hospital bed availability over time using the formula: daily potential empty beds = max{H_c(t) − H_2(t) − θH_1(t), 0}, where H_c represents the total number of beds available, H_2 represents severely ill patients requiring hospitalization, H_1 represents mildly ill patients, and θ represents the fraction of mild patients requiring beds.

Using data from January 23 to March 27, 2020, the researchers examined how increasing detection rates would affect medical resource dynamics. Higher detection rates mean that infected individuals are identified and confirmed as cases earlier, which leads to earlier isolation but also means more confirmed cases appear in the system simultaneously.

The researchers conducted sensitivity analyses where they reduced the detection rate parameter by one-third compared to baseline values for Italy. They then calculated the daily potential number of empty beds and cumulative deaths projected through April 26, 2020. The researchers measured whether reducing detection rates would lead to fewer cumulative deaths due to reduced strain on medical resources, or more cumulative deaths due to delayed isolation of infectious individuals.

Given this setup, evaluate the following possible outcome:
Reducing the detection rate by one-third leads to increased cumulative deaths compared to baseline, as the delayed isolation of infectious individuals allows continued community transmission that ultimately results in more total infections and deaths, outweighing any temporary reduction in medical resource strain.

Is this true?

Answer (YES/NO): YES